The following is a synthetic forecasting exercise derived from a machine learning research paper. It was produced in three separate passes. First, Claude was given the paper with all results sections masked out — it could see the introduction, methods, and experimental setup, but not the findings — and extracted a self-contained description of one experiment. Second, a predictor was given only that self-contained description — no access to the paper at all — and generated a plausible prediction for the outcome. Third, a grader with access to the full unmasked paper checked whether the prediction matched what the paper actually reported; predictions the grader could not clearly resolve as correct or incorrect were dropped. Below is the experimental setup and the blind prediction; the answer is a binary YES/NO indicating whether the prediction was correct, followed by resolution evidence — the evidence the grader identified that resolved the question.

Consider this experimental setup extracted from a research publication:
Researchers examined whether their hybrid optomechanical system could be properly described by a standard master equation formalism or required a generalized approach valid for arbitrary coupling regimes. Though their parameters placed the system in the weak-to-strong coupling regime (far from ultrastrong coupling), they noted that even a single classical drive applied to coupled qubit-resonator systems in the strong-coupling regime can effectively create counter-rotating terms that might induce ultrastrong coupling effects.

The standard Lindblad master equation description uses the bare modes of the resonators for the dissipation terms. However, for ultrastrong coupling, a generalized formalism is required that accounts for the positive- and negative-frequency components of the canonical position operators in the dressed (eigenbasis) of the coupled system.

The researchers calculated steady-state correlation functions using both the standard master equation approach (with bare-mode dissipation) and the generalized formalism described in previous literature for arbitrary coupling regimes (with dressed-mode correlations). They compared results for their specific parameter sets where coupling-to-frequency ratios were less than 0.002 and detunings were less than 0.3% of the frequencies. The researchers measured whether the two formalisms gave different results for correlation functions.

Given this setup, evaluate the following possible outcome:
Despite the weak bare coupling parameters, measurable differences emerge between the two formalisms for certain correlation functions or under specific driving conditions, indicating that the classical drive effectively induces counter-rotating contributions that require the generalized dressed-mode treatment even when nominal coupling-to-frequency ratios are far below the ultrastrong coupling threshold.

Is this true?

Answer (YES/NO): NO